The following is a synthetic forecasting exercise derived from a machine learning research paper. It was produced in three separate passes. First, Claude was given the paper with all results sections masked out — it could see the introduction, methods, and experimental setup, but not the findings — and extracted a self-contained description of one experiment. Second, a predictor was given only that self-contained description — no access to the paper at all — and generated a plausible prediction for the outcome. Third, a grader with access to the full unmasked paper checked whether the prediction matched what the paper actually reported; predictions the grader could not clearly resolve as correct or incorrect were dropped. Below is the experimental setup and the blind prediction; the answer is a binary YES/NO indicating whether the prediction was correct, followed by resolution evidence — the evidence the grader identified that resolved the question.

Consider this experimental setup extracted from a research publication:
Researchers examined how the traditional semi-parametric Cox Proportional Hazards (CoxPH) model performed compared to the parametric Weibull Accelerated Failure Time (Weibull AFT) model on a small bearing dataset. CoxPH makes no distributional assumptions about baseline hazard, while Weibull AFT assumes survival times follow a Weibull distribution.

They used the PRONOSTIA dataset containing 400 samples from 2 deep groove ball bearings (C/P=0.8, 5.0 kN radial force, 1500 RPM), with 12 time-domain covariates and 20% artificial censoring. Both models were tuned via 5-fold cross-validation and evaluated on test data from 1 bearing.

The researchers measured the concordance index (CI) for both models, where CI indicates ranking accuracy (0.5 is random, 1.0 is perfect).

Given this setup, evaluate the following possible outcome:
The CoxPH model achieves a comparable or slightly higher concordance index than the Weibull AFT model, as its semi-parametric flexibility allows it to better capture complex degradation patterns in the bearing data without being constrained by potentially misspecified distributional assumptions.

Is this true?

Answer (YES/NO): NO